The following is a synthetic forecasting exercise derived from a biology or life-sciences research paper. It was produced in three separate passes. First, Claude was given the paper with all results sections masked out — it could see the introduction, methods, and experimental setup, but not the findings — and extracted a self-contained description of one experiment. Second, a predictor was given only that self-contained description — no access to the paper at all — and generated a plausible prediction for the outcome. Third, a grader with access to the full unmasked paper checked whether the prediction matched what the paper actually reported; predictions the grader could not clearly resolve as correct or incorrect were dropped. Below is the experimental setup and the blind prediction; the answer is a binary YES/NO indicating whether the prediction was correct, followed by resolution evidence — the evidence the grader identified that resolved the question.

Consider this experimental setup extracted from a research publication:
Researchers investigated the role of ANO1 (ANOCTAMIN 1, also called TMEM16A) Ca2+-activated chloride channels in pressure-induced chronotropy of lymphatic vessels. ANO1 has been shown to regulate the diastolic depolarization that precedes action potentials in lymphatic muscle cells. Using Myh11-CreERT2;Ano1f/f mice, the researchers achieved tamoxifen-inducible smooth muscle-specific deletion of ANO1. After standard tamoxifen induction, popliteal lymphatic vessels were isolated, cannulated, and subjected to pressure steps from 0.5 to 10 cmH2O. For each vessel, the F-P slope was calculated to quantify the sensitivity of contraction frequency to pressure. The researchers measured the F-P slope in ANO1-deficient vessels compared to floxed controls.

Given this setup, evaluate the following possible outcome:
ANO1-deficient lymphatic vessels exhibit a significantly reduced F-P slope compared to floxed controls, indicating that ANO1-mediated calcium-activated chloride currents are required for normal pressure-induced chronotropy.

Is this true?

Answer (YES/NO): YES